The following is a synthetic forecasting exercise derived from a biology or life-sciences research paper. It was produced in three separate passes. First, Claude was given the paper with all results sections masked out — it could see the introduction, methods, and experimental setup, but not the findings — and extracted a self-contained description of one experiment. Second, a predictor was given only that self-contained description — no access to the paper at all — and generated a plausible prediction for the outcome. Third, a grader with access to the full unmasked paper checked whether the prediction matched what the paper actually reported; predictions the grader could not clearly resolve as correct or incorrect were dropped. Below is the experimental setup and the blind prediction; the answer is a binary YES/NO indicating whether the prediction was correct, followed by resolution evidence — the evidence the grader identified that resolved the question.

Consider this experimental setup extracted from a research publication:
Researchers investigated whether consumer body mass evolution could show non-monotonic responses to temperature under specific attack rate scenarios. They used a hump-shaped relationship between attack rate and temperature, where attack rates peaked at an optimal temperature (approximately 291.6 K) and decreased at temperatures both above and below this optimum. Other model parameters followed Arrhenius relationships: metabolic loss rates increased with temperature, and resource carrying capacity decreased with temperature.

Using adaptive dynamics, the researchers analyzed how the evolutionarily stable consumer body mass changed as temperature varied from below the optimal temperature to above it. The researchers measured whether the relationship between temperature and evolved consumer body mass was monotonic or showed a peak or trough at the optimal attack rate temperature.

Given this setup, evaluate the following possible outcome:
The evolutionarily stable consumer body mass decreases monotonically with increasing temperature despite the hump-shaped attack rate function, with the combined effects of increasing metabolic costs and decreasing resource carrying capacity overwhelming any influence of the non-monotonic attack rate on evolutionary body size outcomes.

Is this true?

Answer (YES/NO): NO